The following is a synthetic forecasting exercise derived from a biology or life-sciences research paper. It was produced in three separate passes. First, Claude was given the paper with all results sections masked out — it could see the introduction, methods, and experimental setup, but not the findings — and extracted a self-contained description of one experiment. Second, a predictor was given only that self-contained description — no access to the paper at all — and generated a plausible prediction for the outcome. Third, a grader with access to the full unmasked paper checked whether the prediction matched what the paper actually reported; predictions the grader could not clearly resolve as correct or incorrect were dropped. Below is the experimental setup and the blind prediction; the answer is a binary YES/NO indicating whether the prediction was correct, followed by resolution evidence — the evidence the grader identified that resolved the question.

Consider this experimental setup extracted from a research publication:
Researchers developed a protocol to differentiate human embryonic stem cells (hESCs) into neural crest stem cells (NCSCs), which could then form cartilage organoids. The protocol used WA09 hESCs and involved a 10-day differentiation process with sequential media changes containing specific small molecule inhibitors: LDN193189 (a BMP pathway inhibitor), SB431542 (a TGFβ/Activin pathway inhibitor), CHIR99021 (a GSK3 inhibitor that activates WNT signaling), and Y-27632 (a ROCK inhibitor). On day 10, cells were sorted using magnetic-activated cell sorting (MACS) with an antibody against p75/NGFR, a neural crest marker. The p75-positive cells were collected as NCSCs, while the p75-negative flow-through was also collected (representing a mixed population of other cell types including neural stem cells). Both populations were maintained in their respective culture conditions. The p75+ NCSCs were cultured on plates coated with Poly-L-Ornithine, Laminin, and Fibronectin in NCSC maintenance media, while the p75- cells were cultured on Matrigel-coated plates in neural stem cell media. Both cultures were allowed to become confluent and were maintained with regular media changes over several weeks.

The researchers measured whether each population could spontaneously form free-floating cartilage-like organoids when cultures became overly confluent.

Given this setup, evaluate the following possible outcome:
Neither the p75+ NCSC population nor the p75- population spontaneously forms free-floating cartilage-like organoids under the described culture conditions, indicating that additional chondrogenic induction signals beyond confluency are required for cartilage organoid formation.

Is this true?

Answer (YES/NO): NO